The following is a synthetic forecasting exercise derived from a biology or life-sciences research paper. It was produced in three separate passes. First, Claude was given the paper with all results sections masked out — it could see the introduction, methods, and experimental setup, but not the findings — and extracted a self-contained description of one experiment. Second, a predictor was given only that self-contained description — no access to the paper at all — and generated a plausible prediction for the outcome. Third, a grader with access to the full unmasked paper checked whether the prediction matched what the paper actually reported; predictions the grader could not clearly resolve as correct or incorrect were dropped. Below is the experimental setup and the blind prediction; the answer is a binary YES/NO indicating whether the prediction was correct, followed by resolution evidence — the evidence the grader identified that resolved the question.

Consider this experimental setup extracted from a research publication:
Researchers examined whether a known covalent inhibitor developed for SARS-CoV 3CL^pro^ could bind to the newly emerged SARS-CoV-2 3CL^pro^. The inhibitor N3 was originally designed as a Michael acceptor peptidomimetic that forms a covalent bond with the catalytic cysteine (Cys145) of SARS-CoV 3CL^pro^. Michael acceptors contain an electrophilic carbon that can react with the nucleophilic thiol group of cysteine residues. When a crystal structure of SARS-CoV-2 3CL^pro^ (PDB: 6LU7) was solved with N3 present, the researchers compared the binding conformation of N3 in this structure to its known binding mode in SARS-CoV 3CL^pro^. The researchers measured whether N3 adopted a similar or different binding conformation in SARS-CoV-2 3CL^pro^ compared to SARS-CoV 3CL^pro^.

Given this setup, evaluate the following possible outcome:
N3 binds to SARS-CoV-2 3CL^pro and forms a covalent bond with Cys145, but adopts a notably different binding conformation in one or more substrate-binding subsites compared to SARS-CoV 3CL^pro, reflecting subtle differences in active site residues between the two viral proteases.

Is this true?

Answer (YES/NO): NO